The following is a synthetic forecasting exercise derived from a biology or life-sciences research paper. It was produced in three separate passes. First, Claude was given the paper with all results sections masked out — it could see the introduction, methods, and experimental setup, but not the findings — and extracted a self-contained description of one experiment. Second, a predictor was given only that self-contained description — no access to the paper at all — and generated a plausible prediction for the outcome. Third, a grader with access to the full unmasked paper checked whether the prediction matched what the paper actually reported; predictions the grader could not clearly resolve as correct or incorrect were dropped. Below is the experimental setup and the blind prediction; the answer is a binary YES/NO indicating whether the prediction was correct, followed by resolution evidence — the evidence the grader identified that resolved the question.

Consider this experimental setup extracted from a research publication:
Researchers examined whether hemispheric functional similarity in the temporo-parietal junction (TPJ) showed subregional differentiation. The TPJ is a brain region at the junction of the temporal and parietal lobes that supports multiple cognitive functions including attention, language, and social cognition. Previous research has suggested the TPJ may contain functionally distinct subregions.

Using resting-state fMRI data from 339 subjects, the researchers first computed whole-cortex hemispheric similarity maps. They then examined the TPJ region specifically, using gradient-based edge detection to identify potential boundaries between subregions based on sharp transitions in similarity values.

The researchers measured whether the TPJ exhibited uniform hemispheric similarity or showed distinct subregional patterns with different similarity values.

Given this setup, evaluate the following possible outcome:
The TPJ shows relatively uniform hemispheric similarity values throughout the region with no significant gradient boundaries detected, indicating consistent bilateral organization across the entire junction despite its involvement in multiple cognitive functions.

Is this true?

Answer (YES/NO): NO